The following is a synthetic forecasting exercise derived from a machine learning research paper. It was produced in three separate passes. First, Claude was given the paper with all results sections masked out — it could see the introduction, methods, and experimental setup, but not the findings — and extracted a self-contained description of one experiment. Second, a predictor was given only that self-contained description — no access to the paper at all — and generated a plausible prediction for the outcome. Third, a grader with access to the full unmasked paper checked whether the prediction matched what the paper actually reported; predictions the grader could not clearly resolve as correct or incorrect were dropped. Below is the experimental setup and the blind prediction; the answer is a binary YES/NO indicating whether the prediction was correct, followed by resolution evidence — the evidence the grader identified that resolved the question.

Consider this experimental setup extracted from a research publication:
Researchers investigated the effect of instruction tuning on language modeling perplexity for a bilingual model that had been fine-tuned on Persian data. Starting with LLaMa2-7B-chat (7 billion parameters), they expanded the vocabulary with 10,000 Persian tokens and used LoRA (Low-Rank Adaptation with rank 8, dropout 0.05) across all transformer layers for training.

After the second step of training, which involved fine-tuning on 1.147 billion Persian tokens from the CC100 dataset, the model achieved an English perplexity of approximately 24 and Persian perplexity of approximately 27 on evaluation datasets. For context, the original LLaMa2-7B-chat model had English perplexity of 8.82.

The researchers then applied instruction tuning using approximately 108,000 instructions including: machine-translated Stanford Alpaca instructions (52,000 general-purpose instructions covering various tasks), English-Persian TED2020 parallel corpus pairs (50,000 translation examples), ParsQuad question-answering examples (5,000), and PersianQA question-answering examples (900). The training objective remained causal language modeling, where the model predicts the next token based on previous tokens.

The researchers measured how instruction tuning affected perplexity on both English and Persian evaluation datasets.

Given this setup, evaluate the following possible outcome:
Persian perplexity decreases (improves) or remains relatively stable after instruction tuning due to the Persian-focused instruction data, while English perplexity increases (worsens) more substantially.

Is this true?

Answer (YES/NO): NO